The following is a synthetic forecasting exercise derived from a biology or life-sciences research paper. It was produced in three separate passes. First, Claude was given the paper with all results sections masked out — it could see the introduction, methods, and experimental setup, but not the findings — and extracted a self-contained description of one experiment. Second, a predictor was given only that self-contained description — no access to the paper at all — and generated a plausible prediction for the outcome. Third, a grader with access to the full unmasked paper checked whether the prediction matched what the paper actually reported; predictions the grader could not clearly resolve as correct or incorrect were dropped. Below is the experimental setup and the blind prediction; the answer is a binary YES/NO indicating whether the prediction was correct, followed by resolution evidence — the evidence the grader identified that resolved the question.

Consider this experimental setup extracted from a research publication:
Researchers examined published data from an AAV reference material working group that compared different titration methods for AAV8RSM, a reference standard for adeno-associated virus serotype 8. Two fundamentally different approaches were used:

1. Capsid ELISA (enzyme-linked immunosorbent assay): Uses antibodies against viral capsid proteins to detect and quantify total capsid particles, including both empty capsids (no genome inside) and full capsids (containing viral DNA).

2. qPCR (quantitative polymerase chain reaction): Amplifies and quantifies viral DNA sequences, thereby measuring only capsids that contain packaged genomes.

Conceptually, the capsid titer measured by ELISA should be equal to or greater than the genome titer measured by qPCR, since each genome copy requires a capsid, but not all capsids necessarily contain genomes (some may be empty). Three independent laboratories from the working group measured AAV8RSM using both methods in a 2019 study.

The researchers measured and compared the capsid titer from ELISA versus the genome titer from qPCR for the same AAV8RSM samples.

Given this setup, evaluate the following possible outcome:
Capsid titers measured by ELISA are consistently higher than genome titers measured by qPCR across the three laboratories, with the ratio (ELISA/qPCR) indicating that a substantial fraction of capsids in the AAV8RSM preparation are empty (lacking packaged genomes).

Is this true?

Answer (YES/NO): NO